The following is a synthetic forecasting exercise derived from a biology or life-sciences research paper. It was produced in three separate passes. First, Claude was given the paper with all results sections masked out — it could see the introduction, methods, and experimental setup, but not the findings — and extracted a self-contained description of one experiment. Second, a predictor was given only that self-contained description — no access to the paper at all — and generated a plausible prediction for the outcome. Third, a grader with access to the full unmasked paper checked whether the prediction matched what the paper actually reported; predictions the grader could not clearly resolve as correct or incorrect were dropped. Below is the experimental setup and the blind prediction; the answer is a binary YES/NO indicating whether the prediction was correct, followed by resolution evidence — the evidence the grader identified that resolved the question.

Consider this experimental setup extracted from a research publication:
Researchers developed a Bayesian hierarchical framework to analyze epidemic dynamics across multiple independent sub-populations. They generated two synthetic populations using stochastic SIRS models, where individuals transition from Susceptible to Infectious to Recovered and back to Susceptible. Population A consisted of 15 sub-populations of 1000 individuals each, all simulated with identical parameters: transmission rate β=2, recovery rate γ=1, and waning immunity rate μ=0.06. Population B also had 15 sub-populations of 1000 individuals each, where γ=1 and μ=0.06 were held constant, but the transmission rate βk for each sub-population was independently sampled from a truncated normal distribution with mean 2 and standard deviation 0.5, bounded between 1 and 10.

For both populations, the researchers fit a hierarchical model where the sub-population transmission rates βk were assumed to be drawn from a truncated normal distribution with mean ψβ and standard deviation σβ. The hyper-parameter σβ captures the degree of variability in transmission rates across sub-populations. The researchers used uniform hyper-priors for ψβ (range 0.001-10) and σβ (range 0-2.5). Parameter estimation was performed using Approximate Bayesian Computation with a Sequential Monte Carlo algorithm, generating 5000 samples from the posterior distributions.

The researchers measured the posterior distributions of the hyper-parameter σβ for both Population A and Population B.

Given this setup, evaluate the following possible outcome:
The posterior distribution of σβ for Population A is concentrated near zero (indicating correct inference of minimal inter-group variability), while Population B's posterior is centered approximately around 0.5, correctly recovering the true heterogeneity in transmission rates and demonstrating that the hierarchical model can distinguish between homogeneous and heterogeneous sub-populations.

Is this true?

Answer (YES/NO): YES